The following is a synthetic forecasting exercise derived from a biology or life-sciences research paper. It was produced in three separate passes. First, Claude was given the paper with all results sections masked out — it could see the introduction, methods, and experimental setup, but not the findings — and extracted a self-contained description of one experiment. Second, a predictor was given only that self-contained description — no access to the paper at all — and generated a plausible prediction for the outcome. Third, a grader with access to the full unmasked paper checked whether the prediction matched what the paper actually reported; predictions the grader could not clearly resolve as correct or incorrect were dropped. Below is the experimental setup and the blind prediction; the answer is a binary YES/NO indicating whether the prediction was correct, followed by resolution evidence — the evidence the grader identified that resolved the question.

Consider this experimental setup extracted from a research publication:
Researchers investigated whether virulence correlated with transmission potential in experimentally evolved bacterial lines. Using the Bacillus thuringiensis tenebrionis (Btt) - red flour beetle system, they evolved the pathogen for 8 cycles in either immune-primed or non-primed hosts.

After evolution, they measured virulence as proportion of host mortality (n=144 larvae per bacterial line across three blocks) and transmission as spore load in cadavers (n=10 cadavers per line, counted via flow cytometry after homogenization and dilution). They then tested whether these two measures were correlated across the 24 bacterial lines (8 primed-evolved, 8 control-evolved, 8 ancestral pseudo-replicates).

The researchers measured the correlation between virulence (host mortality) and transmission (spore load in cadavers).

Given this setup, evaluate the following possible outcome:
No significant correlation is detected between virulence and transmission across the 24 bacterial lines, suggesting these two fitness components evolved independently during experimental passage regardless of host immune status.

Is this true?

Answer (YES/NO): YES